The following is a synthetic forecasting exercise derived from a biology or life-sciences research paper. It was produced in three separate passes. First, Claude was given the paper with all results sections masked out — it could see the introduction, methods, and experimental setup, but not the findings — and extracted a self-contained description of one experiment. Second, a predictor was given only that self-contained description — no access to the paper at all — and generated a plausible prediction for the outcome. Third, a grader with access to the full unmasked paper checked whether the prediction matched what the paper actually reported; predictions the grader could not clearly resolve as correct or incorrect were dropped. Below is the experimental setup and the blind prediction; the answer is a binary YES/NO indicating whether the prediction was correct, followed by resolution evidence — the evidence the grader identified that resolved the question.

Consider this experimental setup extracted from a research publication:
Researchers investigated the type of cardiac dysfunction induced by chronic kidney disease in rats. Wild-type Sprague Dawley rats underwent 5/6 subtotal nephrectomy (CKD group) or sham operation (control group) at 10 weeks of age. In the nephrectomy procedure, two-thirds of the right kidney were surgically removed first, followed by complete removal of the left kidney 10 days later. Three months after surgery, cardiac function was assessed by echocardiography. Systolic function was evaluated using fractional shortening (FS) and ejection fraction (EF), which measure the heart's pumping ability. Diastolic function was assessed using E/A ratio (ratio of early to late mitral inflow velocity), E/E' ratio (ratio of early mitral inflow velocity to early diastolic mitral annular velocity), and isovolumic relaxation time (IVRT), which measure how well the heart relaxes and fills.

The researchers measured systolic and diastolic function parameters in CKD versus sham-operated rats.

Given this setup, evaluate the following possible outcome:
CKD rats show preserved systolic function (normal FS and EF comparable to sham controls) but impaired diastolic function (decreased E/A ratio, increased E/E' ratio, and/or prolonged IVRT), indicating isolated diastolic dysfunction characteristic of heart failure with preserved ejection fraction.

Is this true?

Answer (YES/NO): NO